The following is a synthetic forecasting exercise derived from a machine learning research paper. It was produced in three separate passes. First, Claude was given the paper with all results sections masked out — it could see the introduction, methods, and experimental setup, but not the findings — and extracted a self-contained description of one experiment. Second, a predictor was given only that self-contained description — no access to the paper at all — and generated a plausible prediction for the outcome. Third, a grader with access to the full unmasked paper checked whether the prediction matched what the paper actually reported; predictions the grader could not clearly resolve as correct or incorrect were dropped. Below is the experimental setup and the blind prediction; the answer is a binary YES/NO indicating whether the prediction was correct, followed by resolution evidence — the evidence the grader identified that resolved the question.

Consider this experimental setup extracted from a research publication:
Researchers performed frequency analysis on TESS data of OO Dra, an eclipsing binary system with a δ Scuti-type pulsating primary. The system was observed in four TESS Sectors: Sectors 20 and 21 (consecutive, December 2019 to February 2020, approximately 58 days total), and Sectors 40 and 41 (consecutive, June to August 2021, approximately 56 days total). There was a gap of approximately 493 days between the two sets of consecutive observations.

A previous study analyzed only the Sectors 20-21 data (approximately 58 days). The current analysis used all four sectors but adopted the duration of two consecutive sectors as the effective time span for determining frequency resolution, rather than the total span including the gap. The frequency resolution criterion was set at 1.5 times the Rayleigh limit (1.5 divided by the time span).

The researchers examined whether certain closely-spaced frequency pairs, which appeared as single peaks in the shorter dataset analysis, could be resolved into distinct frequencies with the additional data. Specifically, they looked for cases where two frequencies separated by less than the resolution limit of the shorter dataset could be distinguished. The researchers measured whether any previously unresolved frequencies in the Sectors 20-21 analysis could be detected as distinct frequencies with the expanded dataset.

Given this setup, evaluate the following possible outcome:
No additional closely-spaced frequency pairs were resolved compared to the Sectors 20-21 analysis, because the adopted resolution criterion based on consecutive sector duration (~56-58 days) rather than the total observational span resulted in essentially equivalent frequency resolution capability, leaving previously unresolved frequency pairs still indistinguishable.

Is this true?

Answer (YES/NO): NO